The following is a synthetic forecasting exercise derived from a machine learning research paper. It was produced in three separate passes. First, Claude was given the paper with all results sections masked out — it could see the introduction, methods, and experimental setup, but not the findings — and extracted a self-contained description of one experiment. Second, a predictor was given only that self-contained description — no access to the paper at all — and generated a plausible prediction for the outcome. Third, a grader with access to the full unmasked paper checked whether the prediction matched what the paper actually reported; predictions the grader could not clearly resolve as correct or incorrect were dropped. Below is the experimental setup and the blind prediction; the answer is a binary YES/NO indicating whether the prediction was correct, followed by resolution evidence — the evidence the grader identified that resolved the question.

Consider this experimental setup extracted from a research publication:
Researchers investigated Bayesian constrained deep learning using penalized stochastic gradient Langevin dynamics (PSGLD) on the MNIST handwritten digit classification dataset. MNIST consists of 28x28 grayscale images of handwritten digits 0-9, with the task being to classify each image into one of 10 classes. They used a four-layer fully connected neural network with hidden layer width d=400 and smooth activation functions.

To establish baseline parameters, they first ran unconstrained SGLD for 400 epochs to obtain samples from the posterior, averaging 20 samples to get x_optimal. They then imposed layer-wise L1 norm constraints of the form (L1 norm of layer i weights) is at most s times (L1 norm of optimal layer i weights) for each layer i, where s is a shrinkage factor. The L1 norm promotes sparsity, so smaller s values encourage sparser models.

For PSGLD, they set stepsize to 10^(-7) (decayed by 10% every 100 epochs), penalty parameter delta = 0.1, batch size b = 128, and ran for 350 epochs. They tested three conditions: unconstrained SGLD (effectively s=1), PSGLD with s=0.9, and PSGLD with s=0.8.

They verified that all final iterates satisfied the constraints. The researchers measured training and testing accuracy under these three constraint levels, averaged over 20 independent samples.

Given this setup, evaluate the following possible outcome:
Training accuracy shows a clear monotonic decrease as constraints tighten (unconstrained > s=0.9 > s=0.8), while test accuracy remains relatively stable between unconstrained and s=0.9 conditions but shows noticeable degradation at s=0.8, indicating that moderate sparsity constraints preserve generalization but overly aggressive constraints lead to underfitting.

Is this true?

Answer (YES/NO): NO